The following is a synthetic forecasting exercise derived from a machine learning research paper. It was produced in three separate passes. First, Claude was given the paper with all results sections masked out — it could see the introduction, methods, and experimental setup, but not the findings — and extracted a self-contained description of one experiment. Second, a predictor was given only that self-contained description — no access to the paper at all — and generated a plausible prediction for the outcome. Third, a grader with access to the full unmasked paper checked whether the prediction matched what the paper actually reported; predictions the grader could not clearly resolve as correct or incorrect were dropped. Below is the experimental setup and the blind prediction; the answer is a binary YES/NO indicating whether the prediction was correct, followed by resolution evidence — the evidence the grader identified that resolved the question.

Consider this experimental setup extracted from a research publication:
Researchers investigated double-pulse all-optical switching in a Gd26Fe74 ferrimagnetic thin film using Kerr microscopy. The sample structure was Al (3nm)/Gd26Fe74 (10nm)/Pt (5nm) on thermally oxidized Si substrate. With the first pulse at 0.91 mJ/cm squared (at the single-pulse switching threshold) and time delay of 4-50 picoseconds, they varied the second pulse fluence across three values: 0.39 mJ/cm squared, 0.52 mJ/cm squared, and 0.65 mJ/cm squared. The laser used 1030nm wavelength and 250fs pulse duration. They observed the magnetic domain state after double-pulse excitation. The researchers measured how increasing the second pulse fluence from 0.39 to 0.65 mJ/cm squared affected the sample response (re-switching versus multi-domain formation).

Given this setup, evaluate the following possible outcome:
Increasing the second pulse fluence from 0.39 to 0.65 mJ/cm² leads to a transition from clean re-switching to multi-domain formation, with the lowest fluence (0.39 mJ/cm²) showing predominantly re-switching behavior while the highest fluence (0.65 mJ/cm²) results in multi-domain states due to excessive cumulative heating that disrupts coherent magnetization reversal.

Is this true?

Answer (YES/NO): YES